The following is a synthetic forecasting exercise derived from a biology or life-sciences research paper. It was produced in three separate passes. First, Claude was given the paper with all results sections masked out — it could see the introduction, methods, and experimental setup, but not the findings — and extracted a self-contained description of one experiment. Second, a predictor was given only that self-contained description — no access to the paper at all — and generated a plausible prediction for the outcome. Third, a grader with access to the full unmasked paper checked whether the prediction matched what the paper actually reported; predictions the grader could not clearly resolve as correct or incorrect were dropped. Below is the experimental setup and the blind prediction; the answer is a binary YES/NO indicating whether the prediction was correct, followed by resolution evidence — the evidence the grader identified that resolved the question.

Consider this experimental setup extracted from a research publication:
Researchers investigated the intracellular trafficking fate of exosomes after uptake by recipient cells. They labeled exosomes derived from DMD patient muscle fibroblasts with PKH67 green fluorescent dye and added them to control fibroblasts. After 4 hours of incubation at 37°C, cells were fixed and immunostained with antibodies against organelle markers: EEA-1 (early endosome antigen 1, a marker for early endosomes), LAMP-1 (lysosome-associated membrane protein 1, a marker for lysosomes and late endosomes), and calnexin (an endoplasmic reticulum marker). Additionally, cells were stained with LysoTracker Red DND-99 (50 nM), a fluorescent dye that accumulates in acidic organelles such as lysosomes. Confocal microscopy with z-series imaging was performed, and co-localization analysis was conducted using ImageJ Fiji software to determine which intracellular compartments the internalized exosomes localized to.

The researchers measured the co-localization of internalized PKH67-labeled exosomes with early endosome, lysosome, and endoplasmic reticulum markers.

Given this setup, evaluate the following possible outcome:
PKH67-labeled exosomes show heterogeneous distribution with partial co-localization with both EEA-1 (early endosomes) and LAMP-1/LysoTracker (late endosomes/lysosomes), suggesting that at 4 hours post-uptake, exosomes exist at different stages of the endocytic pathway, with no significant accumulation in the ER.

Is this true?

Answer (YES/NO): YES